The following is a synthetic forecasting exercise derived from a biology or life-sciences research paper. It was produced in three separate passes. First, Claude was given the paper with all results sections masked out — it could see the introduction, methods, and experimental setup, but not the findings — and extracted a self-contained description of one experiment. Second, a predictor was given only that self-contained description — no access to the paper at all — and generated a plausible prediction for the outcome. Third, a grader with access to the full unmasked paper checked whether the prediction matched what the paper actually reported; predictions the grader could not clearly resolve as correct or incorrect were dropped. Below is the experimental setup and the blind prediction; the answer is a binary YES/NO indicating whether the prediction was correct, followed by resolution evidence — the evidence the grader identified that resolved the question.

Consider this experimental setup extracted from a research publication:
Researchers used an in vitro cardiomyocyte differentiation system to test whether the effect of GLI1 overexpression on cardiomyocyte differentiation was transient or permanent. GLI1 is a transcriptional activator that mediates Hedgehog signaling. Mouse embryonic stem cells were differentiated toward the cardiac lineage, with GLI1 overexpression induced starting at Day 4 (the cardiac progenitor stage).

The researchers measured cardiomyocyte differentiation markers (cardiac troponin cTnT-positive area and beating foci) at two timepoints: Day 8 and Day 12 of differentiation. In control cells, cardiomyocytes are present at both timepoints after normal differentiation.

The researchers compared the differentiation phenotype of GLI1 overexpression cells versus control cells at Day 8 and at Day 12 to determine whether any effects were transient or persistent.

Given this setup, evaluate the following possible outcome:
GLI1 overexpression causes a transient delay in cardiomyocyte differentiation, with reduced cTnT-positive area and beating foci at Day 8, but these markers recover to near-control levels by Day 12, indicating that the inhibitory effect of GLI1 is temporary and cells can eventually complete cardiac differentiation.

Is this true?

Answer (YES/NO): YES